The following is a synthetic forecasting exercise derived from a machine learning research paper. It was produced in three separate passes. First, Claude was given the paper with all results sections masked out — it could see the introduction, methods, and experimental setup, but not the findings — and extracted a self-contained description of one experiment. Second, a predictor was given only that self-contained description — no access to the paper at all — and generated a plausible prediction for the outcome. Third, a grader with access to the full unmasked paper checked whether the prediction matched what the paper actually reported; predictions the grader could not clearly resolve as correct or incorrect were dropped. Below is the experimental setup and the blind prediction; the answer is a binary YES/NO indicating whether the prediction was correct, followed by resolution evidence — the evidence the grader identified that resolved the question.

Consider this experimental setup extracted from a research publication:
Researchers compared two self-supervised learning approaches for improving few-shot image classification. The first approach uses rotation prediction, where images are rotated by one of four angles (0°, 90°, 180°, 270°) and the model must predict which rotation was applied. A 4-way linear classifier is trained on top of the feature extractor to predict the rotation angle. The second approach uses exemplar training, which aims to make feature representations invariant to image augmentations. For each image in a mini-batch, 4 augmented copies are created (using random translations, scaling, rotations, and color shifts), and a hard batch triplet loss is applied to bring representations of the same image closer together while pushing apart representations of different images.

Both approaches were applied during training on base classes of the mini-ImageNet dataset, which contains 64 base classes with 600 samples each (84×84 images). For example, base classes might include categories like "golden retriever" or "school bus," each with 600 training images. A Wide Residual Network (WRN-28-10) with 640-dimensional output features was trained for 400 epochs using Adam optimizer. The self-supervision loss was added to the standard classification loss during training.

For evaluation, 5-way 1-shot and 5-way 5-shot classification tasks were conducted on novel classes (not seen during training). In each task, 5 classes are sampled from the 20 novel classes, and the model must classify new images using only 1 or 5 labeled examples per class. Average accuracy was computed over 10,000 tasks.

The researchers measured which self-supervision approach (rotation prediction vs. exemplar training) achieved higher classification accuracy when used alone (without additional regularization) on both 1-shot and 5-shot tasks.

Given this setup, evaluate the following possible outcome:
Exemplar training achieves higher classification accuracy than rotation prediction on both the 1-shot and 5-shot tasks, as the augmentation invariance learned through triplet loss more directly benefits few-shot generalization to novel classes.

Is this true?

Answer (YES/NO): NO